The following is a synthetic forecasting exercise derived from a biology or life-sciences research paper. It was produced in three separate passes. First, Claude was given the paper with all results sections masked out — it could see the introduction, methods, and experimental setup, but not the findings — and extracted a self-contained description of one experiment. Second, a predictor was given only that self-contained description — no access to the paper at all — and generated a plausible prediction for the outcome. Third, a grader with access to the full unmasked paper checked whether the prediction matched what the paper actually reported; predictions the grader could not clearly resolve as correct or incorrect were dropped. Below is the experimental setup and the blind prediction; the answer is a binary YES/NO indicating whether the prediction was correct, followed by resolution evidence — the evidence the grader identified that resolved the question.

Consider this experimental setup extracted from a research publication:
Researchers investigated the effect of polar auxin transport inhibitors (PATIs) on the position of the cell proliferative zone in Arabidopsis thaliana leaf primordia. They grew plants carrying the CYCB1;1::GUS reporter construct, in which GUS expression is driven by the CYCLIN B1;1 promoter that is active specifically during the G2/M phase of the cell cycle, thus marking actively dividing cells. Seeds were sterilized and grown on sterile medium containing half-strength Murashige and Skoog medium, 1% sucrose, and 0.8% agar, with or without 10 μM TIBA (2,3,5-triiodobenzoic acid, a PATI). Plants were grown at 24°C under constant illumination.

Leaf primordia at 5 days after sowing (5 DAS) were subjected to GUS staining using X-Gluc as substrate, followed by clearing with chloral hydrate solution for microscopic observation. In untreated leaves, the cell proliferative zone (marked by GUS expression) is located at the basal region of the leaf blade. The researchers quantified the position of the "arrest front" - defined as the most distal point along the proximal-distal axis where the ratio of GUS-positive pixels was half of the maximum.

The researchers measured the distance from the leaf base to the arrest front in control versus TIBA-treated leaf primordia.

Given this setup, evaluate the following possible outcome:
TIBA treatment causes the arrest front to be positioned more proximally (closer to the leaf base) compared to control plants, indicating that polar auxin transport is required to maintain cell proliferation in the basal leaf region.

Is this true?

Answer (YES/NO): NO